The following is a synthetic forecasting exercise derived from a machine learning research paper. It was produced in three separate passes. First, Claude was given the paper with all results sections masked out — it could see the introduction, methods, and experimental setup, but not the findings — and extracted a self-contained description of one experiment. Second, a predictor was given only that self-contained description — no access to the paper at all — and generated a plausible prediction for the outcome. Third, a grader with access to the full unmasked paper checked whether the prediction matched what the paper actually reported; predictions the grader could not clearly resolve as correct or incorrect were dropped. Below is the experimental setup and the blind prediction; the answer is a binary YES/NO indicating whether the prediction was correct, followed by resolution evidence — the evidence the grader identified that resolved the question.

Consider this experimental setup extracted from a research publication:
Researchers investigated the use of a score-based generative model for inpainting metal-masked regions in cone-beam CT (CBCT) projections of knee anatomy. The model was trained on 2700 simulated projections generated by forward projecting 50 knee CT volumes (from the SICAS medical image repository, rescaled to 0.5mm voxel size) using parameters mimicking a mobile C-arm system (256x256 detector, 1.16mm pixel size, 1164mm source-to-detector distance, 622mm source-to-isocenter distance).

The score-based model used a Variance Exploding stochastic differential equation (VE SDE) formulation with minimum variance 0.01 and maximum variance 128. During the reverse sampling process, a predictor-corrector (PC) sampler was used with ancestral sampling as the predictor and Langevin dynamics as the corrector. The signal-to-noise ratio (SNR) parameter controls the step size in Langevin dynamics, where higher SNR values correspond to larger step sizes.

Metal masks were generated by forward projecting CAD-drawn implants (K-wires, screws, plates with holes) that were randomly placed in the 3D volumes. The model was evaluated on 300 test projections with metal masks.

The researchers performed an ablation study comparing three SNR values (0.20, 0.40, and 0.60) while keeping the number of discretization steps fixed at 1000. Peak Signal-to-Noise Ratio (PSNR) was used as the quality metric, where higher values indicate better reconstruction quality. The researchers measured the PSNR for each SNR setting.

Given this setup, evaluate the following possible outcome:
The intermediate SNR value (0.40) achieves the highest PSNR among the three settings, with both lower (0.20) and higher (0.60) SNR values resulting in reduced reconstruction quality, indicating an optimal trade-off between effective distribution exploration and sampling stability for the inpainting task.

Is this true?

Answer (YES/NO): YES